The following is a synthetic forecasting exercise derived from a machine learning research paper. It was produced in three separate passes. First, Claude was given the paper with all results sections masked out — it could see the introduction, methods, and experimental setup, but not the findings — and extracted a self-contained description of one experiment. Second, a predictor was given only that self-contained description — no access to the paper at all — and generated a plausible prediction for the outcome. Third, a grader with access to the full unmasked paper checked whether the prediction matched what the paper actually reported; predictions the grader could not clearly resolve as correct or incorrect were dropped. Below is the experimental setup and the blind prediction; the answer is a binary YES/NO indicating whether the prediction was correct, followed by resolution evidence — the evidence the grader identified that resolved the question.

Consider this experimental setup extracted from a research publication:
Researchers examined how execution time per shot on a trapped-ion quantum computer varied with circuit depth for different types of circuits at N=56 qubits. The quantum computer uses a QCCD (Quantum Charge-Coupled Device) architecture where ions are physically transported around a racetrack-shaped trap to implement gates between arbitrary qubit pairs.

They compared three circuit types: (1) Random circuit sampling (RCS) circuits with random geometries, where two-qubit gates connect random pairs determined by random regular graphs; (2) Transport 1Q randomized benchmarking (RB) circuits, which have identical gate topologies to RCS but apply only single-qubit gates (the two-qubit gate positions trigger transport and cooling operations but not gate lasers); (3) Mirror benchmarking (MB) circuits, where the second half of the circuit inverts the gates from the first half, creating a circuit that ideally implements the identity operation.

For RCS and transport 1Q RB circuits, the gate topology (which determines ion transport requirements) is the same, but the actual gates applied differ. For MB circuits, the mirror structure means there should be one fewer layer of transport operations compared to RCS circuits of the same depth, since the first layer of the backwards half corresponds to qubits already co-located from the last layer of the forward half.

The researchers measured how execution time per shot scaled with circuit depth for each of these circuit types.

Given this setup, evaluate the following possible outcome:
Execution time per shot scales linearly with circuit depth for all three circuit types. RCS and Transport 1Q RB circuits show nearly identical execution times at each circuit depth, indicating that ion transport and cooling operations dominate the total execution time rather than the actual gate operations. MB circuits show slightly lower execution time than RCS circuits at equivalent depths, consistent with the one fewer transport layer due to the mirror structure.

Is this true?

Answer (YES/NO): YES